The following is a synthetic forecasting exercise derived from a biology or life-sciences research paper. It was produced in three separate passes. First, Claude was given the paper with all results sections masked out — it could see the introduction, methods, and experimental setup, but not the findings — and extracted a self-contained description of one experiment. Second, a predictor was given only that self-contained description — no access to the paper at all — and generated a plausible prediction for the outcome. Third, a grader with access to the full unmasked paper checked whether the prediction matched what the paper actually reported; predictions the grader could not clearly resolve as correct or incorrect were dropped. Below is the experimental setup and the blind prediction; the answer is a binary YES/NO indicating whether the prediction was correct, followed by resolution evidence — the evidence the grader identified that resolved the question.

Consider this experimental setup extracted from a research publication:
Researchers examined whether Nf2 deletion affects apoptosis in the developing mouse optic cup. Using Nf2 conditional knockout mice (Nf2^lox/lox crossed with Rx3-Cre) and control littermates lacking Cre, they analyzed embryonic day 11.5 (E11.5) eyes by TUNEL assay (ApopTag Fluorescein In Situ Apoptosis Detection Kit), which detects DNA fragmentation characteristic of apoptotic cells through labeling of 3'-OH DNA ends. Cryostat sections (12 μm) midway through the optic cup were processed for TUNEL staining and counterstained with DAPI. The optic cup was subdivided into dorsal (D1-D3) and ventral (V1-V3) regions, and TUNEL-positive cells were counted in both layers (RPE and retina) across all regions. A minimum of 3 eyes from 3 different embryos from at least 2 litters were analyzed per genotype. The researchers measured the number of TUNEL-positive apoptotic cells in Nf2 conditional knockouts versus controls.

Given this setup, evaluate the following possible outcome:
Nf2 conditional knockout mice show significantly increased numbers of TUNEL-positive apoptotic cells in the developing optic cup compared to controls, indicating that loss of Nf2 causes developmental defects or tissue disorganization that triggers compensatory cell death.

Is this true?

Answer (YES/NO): NO